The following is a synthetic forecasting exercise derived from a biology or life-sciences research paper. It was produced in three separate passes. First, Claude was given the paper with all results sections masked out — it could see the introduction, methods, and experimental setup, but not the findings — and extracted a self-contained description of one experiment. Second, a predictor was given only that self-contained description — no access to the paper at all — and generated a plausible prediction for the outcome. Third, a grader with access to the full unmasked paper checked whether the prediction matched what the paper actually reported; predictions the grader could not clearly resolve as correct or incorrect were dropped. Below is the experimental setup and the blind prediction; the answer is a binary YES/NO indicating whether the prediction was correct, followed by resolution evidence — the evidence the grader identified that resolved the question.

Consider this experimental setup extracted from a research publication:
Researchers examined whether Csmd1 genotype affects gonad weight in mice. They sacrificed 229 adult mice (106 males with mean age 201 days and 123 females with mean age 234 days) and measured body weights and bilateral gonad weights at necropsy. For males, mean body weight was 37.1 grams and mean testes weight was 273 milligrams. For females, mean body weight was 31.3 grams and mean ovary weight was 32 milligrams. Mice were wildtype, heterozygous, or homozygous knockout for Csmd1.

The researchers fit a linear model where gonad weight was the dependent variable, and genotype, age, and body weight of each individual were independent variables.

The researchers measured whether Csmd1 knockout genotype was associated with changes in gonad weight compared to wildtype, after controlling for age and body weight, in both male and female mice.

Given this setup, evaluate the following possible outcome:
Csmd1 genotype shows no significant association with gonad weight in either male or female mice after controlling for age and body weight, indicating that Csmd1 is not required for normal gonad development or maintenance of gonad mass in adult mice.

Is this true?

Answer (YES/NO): NO